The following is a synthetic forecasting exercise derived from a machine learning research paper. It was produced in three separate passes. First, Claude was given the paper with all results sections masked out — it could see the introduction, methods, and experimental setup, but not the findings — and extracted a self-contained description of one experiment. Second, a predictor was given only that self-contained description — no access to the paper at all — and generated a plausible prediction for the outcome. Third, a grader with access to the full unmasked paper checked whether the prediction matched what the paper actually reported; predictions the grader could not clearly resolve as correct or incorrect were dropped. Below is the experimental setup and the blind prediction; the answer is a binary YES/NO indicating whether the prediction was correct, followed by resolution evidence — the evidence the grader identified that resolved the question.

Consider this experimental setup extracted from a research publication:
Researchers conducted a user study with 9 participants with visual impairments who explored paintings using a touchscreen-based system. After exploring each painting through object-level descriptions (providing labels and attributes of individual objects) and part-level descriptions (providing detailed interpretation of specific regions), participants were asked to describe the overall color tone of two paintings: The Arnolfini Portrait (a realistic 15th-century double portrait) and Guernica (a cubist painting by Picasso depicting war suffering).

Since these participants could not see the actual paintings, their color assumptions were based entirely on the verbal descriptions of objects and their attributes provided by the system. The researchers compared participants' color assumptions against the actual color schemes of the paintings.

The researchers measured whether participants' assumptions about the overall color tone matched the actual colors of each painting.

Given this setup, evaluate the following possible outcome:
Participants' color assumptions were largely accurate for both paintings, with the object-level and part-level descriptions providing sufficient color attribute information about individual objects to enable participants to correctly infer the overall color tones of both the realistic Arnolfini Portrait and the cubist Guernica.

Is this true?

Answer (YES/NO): YES